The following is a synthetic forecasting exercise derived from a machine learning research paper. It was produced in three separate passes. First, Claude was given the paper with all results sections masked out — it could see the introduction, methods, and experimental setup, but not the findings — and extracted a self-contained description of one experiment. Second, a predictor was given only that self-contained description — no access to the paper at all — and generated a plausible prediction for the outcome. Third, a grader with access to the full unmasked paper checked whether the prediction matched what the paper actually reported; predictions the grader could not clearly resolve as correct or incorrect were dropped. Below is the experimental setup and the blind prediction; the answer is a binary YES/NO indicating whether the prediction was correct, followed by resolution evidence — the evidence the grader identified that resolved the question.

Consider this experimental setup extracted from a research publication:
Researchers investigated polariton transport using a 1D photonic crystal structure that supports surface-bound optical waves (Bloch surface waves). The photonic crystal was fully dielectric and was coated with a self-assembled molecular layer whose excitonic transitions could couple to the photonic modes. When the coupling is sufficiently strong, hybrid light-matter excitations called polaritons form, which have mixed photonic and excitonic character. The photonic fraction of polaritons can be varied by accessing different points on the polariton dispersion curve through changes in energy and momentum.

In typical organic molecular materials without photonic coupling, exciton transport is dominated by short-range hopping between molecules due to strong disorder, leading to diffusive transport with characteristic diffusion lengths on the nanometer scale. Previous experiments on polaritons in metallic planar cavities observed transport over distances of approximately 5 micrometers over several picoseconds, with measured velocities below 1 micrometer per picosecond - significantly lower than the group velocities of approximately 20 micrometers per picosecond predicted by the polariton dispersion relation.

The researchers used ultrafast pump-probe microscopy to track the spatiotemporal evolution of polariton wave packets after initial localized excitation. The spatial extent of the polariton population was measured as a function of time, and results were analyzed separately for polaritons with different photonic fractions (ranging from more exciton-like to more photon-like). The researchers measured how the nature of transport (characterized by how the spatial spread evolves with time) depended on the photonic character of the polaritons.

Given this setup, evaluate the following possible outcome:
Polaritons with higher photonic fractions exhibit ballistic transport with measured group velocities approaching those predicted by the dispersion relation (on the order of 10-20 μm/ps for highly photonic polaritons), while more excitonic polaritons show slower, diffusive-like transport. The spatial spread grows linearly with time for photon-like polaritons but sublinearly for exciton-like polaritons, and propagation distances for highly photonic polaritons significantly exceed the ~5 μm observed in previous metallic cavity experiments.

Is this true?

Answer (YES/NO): NO